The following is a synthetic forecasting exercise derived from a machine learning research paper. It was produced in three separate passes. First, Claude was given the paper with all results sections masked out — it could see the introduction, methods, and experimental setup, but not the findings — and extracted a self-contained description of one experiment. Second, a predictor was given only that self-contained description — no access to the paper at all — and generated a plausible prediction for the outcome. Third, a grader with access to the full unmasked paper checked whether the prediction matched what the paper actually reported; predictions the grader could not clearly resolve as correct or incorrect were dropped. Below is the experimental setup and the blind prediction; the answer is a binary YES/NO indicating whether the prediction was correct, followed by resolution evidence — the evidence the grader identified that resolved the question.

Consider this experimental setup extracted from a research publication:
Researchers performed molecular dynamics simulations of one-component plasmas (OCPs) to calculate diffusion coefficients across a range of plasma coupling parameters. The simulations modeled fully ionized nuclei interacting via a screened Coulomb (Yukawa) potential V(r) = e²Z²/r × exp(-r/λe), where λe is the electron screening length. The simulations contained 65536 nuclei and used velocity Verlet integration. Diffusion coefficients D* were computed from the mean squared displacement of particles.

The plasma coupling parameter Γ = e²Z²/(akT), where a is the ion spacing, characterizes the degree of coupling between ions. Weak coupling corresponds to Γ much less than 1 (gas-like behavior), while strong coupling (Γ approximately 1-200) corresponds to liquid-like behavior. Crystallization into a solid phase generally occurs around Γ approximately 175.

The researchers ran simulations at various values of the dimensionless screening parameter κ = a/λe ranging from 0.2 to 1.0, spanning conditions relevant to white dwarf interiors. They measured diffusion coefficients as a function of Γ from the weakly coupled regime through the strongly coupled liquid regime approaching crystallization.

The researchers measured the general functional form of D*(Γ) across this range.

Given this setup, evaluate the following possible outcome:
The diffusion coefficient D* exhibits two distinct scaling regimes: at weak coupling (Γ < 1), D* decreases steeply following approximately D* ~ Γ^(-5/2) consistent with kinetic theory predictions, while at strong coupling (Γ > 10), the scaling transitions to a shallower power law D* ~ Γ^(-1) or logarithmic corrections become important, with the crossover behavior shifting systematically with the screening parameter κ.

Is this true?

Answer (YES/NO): NO